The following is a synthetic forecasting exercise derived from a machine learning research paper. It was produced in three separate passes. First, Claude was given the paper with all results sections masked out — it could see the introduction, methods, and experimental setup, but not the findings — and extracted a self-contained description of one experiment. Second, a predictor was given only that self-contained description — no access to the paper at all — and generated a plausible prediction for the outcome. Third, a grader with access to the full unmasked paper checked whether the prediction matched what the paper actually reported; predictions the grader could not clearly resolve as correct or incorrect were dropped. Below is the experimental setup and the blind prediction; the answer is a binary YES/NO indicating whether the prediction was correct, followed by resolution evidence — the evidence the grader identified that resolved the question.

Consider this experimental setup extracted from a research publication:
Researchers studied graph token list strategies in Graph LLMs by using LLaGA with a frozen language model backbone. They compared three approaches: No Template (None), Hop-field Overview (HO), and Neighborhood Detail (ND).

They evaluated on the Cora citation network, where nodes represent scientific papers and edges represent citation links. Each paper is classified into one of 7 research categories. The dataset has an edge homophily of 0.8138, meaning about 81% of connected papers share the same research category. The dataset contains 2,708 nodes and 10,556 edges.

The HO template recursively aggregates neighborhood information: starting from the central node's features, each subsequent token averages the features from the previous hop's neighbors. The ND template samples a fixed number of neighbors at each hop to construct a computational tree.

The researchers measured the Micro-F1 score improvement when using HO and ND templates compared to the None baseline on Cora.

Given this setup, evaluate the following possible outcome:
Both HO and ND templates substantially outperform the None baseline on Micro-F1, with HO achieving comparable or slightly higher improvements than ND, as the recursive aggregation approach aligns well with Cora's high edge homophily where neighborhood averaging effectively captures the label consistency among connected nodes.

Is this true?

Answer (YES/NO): YES